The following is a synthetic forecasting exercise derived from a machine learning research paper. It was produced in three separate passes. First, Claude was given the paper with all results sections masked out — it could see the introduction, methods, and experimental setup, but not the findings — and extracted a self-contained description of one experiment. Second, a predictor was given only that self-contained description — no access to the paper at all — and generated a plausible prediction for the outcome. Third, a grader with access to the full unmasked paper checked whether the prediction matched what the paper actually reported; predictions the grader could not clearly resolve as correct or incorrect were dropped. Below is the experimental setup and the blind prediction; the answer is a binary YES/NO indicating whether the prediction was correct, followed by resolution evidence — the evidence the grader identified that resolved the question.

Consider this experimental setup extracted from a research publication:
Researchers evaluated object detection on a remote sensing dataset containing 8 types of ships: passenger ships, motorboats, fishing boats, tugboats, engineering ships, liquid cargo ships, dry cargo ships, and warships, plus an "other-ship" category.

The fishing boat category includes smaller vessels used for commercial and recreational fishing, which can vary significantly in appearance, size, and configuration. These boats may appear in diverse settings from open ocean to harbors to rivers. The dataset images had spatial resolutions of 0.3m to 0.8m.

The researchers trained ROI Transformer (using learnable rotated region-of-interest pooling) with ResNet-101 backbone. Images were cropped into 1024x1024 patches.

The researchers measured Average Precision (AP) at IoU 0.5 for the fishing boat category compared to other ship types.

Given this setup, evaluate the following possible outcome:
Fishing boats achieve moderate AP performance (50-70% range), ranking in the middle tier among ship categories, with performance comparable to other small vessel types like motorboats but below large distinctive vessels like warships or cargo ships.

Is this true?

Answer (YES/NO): NO